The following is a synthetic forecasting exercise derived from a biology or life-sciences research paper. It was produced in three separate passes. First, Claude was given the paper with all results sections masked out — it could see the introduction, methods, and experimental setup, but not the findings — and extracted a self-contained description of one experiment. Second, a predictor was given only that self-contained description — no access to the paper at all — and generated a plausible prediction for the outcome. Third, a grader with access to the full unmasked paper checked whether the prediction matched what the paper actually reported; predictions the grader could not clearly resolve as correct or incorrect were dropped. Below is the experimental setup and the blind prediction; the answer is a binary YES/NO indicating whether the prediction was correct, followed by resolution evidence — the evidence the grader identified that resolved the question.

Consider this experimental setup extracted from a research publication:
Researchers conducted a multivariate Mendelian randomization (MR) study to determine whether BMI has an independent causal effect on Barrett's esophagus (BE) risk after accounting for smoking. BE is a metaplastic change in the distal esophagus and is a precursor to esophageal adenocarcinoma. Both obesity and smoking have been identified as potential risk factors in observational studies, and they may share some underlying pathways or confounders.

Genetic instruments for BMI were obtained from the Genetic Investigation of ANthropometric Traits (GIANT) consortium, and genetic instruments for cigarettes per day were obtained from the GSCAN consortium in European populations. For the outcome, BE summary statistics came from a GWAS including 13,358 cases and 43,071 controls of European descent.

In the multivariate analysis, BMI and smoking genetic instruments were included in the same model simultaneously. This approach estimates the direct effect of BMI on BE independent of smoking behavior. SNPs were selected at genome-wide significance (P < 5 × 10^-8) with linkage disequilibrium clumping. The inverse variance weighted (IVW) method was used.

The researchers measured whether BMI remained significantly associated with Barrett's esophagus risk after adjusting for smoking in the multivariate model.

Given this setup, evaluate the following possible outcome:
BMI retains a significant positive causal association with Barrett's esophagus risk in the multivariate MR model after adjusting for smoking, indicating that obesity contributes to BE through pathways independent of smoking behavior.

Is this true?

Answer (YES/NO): YES